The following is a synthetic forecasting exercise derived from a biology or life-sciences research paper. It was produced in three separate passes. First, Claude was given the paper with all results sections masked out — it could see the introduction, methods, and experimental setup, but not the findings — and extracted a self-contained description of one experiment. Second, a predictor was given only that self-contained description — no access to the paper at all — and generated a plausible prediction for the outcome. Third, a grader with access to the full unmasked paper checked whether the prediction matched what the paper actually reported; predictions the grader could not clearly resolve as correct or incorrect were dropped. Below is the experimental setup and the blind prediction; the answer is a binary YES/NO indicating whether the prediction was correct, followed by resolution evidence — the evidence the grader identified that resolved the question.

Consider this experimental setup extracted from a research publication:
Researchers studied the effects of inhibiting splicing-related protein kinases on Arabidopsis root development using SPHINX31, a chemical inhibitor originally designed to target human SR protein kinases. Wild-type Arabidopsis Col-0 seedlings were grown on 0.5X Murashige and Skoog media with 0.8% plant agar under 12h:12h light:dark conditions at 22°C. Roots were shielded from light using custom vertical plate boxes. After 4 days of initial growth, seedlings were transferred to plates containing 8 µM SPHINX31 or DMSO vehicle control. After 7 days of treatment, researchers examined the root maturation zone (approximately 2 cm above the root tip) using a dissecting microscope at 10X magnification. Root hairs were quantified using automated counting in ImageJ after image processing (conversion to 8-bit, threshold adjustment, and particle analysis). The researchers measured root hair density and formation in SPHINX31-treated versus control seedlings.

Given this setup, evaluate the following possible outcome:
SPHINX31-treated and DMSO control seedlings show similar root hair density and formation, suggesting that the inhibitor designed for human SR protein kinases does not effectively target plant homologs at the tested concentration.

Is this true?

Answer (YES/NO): NO